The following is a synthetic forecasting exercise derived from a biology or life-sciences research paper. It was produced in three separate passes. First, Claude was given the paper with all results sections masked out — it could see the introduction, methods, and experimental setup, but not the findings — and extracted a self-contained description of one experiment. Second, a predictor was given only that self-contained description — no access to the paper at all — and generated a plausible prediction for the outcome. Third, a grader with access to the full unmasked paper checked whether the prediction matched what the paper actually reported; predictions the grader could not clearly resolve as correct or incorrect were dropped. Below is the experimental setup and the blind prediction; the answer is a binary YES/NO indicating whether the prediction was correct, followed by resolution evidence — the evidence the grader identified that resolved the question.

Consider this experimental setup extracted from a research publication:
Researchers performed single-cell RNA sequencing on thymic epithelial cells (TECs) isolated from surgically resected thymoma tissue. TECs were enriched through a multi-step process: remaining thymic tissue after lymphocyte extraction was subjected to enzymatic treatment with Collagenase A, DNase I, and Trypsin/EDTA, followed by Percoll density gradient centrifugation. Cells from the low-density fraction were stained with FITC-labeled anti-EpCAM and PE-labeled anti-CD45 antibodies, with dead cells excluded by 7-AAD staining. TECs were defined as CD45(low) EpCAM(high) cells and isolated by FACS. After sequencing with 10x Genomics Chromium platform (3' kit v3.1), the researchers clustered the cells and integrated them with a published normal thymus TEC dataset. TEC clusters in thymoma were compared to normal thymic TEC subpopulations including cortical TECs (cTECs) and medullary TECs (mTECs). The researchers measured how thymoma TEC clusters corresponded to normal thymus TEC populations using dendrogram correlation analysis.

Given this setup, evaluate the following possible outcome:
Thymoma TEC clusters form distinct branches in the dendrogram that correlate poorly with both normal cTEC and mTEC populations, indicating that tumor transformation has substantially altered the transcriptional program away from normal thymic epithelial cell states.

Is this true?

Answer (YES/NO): NO